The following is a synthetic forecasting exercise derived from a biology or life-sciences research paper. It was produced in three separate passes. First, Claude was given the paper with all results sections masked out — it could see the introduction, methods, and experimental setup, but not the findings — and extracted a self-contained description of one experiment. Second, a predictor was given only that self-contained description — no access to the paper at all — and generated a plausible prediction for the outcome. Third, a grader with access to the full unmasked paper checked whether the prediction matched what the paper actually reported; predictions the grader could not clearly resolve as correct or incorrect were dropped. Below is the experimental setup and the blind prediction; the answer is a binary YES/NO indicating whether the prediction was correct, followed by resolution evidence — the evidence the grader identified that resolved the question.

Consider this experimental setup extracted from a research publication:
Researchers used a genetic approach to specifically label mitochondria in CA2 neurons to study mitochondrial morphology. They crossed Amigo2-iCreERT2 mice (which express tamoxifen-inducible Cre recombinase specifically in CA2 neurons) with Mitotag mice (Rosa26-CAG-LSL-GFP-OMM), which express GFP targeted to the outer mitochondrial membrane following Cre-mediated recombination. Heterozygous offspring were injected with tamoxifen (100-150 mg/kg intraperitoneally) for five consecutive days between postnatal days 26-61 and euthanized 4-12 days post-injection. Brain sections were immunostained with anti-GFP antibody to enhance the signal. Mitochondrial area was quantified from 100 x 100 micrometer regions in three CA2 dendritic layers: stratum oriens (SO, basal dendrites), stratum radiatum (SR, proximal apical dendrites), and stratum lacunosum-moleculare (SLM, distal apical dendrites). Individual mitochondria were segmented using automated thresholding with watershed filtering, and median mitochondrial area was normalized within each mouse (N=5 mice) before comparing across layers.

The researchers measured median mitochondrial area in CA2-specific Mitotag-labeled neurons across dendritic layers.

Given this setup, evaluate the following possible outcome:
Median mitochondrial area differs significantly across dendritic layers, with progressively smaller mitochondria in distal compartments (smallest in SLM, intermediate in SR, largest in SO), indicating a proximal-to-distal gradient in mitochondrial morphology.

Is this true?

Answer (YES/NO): NO